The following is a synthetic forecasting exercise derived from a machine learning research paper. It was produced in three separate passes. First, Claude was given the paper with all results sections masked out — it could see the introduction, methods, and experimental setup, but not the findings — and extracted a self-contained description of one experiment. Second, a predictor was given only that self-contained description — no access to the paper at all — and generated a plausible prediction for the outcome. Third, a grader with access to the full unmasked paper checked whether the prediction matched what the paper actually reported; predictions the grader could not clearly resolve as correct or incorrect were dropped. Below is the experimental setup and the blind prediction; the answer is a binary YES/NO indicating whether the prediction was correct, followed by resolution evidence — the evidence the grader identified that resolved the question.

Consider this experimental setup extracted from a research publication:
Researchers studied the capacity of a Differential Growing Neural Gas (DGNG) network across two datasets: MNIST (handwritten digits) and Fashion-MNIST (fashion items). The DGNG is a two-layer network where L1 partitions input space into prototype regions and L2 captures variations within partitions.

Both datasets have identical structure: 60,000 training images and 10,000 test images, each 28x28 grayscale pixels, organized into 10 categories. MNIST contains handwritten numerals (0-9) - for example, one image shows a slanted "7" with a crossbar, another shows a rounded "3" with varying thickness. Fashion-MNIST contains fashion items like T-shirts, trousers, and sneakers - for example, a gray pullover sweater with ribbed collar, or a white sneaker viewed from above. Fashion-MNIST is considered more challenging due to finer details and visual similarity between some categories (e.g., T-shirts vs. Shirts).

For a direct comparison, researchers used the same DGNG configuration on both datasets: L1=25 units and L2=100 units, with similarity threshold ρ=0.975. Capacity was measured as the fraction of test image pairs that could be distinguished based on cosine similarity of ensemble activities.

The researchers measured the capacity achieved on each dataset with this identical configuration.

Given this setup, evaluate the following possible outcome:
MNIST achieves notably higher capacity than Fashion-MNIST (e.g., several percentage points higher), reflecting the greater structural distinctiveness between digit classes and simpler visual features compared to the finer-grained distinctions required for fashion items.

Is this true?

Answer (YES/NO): YES